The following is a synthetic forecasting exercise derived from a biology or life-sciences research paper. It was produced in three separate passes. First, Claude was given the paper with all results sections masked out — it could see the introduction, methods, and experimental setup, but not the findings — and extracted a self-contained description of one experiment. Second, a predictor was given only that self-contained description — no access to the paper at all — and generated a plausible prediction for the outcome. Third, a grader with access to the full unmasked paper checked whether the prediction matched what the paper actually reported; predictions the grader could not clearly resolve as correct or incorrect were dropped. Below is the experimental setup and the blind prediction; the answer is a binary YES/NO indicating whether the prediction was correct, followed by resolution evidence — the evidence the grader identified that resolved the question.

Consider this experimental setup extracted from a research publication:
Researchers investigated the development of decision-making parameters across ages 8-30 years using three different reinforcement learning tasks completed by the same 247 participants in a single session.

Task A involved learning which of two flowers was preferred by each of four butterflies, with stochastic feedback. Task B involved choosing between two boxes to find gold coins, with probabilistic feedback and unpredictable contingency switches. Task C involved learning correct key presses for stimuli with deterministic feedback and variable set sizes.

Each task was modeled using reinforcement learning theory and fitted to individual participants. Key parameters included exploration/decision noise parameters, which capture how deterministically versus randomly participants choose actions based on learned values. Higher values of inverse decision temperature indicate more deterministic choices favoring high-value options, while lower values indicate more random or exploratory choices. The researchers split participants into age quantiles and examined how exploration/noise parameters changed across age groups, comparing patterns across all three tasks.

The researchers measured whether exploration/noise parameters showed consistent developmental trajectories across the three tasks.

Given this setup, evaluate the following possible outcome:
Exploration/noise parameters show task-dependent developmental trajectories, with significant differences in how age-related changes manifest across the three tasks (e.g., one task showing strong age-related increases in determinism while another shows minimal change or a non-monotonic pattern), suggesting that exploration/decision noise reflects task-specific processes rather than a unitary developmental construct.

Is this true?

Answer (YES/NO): NO